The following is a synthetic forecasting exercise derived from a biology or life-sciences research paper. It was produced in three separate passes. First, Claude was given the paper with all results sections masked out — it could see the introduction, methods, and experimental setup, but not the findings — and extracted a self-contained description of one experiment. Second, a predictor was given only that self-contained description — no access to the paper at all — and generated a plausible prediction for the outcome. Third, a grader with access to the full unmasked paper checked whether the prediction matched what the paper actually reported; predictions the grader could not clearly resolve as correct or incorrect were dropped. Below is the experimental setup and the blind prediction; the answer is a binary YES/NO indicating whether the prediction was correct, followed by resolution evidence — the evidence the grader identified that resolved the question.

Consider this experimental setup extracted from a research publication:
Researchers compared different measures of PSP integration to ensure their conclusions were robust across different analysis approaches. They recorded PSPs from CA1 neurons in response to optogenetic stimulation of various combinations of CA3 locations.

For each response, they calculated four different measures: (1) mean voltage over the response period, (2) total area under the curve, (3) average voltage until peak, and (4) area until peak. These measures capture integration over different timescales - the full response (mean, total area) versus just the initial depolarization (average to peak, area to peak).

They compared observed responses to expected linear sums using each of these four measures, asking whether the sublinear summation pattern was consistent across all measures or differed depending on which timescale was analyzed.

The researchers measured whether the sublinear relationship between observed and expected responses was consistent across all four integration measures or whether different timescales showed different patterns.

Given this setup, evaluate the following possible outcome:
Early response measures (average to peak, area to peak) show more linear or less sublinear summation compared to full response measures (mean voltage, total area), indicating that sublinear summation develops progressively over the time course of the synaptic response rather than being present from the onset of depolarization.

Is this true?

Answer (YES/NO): NO